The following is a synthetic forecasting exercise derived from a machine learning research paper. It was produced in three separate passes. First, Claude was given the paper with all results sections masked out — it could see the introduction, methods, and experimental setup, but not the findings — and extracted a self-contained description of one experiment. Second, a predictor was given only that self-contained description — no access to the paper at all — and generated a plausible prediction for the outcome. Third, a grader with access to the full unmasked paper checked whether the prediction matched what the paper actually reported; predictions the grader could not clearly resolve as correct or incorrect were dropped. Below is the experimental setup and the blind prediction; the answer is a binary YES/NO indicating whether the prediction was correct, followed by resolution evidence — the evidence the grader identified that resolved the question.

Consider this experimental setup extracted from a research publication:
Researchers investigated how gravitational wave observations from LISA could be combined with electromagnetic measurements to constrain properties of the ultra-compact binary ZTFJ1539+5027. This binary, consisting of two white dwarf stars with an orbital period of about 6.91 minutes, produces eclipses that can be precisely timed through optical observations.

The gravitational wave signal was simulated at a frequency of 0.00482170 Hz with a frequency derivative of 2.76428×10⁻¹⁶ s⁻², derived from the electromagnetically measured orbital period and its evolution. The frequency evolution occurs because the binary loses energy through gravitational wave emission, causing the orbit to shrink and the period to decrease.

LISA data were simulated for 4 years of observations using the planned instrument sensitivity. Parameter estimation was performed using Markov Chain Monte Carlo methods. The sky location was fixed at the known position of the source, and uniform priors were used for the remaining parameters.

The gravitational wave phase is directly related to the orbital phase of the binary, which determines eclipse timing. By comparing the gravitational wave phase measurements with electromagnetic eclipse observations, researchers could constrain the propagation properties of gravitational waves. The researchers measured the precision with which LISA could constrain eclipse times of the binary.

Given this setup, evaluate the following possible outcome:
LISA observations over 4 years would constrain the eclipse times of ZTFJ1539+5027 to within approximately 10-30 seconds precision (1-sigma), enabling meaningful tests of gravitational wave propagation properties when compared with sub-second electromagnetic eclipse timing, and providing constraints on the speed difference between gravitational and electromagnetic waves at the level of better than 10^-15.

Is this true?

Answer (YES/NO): NO